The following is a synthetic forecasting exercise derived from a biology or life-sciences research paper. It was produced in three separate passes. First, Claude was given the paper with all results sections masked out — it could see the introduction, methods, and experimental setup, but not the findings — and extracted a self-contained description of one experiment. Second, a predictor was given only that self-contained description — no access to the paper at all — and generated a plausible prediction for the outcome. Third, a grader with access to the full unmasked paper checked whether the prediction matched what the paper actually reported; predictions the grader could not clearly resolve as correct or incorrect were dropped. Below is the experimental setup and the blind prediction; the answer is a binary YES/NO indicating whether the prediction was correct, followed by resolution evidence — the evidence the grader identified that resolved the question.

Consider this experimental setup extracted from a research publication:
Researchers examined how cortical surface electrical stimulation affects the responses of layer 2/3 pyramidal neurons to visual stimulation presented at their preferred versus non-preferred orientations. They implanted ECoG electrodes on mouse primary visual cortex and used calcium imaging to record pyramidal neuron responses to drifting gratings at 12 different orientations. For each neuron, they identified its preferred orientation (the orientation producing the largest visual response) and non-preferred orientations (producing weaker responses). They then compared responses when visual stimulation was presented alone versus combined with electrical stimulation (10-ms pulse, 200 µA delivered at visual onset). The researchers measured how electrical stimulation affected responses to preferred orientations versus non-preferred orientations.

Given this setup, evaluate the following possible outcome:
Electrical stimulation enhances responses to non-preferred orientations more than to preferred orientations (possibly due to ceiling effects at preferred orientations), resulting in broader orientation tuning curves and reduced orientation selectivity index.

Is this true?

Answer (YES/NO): NO